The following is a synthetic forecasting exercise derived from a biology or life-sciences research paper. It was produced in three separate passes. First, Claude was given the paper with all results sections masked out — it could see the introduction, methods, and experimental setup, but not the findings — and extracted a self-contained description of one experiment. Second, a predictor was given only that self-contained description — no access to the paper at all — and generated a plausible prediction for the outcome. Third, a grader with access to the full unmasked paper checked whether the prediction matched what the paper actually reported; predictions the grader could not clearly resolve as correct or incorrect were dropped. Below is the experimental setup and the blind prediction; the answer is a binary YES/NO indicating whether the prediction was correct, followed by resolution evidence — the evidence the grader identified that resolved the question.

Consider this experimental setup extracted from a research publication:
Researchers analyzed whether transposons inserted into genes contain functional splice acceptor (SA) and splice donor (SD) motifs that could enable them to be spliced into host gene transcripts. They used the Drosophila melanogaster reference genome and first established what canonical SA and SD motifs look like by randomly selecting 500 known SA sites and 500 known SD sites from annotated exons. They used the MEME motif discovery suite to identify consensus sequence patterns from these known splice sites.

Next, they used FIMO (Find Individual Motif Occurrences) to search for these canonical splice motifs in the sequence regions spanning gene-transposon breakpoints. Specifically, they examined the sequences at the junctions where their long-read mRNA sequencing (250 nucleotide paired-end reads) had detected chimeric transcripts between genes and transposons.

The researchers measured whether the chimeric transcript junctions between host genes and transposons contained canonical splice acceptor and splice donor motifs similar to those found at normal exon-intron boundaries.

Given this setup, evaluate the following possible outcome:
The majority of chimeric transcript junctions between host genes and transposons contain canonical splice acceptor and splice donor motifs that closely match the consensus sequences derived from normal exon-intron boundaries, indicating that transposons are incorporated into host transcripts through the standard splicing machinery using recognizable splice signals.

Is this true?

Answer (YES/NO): YES